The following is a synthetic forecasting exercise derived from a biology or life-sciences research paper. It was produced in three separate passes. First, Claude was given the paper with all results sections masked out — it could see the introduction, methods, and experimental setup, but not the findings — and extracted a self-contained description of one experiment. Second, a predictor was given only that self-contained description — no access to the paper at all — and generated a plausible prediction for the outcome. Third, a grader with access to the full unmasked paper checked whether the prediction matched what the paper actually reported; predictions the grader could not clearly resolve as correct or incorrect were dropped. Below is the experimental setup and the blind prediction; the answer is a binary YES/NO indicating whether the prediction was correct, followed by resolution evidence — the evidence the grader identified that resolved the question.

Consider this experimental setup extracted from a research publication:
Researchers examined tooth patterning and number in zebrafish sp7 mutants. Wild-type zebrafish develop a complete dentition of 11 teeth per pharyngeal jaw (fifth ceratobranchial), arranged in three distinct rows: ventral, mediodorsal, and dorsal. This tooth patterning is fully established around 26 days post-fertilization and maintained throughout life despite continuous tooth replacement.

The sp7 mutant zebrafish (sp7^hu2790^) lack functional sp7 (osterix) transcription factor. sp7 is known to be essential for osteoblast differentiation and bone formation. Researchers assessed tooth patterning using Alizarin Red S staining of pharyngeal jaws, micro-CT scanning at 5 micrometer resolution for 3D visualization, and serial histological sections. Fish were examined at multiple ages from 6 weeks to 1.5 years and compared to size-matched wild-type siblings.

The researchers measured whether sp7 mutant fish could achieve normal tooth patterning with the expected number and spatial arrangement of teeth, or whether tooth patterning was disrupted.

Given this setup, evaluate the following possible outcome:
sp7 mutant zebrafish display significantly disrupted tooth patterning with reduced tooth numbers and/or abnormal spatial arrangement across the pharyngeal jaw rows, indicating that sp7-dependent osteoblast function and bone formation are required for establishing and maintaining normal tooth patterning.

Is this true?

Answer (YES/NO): NO